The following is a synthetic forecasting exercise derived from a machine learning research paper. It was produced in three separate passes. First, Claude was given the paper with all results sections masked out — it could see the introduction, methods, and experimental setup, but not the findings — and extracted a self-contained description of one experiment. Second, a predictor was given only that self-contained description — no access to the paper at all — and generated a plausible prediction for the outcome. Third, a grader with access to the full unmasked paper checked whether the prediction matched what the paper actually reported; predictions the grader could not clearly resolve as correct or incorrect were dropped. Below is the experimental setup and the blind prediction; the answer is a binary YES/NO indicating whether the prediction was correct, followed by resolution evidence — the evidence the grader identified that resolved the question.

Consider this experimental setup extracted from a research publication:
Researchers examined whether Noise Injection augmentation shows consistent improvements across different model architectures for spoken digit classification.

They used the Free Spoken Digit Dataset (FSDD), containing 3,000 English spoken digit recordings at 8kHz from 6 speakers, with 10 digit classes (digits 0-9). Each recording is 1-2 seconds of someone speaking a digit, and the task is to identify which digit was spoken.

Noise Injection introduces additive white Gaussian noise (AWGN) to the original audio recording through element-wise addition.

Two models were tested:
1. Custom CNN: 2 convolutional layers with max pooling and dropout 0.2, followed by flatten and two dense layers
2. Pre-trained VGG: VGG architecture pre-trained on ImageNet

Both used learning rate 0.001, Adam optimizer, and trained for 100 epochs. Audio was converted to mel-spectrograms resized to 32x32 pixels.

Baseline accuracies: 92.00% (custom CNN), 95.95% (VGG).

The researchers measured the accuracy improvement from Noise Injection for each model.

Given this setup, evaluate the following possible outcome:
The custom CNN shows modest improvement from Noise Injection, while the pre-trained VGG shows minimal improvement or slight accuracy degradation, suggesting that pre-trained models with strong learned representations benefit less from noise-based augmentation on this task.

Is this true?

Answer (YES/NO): NO